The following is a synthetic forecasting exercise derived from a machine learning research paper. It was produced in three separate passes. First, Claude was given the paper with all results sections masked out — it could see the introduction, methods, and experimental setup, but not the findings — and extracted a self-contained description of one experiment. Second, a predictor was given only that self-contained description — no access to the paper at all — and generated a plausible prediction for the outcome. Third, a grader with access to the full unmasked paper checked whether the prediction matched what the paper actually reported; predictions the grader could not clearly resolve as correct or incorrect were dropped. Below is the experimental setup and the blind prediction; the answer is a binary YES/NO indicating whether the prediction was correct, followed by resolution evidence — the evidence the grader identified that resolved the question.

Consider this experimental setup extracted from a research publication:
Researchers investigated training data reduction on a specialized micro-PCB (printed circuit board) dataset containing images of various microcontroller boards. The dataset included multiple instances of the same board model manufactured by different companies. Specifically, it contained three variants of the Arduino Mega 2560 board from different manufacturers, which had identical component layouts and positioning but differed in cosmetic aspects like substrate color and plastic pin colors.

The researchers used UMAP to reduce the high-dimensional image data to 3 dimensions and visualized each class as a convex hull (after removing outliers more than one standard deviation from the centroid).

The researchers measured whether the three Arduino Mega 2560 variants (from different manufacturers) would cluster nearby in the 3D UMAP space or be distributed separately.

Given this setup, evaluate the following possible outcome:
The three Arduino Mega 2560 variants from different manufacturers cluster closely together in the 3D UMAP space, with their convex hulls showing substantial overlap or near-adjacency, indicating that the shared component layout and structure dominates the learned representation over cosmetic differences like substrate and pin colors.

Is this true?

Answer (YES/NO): YES